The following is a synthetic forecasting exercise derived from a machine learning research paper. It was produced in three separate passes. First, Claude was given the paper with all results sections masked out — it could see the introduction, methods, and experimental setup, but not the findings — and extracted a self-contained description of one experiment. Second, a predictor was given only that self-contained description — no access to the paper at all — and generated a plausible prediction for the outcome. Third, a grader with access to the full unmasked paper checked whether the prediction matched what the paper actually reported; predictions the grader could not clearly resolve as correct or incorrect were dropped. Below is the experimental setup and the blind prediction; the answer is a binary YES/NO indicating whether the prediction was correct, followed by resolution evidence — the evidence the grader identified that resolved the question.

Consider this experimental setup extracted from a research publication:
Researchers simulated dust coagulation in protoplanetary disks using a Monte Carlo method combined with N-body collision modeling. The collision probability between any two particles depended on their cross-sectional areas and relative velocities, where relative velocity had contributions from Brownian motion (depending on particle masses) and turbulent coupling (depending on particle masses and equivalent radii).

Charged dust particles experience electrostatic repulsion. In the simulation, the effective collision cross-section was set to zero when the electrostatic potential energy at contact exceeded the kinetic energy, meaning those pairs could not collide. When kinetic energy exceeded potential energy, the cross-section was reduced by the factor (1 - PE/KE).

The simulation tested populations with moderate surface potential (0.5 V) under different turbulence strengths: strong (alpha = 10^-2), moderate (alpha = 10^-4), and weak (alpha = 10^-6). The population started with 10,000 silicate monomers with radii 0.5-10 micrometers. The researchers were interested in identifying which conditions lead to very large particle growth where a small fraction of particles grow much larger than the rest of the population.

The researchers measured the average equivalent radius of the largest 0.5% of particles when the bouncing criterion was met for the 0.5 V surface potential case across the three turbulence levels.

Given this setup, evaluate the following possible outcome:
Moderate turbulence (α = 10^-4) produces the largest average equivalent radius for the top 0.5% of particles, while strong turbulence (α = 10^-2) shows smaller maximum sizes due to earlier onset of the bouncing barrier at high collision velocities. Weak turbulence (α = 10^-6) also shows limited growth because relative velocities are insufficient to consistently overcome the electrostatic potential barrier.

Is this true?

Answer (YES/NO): NO